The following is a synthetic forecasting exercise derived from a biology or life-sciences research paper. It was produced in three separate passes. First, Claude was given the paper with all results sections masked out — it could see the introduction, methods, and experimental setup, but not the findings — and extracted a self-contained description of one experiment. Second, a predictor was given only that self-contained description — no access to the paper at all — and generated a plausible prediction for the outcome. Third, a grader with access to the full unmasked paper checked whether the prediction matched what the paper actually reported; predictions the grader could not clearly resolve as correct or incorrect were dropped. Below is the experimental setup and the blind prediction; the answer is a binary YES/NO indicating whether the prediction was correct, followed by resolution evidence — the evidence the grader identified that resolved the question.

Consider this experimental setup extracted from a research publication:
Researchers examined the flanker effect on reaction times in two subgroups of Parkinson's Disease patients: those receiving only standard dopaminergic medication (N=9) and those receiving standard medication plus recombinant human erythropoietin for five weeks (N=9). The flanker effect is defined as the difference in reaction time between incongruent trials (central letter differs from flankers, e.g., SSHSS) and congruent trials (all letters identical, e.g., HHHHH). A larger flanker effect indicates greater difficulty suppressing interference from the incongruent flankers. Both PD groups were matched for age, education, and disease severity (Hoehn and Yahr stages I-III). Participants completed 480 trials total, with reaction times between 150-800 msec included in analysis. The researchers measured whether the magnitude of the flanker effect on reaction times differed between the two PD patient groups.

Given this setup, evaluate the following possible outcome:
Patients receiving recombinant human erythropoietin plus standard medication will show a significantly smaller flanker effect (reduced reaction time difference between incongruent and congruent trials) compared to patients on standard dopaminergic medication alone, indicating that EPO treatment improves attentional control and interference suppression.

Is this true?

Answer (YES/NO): NO